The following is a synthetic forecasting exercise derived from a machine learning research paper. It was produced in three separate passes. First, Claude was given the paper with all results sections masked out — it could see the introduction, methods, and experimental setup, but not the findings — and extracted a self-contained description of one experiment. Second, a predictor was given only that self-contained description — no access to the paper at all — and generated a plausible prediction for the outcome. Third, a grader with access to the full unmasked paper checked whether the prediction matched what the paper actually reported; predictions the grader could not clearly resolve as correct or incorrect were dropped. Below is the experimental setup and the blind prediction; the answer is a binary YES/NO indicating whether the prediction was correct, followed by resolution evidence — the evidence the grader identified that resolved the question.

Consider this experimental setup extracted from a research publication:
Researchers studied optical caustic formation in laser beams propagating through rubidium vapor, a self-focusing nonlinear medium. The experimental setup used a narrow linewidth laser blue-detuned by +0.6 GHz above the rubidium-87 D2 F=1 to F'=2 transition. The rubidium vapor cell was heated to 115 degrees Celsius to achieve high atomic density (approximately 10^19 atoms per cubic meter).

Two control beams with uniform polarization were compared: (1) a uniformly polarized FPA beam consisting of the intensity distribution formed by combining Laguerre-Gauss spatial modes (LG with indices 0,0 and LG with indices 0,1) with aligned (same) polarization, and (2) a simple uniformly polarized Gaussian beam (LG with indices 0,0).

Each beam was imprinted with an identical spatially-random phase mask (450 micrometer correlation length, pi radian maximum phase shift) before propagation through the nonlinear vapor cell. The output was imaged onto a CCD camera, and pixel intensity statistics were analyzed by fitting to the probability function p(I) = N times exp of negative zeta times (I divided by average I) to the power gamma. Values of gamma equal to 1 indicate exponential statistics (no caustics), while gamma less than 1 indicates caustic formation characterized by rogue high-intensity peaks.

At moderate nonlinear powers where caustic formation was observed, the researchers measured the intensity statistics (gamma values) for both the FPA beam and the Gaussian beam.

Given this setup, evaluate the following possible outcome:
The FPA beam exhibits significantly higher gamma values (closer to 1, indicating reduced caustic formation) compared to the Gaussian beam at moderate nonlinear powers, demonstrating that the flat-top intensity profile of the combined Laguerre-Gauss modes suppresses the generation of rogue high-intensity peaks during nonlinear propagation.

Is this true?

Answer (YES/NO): NO